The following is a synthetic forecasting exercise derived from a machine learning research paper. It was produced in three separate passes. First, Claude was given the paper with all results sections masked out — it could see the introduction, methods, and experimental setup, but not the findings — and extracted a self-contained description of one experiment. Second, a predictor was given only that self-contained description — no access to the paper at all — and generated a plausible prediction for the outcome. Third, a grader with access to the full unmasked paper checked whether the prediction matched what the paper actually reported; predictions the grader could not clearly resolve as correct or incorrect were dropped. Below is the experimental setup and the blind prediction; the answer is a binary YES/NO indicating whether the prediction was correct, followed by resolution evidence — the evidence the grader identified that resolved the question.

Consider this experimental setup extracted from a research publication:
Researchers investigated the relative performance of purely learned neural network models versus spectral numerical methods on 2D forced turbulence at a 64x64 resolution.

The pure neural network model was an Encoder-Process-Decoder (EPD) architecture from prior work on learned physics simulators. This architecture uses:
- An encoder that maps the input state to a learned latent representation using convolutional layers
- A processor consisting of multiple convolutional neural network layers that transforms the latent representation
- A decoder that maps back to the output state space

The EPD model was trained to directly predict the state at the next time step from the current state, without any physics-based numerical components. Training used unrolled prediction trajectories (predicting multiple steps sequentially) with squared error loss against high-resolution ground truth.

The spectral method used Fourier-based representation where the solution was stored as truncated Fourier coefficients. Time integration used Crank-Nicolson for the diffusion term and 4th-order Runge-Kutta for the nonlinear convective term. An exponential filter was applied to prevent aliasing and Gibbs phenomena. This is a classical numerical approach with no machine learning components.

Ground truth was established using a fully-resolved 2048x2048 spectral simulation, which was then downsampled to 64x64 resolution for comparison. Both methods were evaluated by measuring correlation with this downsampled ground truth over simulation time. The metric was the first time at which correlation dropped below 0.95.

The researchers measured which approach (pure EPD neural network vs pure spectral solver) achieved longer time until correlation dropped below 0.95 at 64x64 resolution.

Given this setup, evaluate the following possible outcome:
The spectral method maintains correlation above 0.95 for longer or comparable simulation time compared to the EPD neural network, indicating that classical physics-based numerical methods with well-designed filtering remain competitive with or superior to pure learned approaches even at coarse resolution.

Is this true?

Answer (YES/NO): NO